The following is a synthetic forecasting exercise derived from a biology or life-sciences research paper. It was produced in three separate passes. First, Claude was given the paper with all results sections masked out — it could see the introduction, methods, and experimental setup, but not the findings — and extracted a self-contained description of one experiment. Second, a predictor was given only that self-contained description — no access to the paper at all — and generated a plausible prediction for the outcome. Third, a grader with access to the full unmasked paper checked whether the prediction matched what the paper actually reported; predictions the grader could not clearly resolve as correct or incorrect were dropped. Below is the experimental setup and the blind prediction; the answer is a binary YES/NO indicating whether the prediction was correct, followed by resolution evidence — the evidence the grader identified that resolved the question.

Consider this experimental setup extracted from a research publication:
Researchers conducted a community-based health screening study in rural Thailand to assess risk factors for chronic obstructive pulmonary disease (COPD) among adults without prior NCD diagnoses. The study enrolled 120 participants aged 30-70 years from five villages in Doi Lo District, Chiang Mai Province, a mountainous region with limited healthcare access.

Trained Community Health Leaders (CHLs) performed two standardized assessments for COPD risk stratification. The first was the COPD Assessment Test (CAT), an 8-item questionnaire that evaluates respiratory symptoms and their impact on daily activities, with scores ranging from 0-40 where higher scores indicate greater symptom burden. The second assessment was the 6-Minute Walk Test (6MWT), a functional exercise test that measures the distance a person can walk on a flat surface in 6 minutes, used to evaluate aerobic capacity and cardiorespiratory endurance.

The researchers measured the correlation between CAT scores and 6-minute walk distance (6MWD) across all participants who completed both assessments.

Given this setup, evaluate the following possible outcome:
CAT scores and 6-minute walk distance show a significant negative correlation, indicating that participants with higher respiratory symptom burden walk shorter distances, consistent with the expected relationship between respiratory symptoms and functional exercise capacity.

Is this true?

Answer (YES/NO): YES